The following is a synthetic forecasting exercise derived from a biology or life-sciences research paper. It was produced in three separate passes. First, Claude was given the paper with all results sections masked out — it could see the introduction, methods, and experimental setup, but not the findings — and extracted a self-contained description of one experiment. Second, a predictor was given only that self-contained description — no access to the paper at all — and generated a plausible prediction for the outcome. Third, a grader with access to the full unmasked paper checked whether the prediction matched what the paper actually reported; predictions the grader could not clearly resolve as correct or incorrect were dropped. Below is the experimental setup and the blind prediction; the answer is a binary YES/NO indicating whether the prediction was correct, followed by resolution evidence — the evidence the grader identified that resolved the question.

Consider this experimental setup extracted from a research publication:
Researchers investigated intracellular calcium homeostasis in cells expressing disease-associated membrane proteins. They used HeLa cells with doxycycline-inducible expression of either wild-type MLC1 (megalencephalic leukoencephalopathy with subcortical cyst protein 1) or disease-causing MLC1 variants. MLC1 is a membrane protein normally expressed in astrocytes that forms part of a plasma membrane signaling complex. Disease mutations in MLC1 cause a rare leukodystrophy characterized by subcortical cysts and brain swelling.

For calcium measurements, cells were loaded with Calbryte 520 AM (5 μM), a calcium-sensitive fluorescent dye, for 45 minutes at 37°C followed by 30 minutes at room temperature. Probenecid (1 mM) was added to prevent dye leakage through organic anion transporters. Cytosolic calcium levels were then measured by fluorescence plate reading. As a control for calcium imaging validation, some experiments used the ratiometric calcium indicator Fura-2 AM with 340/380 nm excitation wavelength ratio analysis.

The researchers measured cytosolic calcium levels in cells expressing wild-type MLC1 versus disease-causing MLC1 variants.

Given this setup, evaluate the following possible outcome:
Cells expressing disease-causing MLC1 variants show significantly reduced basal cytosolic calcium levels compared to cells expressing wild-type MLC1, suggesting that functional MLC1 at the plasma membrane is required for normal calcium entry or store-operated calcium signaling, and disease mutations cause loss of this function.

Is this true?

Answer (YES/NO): NO